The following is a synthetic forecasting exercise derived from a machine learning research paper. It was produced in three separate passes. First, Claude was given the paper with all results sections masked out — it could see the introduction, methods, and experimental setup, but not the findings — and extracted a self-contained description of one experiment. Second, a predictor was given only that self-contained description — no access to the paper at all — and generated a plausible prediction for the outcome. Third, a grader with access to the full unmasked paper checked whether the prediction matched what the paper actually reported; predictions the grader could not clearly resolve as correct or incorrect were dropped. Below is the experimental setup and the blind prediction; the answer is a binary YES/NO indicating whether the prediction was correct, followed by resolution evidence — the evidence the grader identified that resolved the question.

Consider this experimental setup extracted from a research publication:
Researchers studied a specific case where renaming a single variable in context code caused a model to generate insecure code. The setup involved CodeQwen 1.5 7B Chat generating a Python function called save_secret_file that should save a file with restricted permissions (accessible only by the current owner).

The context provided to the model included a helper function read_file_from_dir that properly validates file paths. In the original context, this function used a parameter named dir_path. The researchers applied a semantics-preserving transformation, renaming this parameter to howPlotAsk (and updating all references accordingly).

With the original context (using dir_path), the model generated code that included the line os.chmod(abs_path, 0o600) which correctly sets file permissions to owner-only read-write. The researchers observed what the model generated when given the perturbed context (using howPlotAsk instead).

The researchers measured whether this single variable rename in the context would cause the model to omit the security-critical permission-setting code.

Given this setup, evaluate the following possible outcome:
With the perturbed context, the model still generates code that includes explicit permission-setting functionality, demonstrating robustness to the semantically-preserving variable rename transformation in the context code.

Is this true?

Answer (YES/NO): NO